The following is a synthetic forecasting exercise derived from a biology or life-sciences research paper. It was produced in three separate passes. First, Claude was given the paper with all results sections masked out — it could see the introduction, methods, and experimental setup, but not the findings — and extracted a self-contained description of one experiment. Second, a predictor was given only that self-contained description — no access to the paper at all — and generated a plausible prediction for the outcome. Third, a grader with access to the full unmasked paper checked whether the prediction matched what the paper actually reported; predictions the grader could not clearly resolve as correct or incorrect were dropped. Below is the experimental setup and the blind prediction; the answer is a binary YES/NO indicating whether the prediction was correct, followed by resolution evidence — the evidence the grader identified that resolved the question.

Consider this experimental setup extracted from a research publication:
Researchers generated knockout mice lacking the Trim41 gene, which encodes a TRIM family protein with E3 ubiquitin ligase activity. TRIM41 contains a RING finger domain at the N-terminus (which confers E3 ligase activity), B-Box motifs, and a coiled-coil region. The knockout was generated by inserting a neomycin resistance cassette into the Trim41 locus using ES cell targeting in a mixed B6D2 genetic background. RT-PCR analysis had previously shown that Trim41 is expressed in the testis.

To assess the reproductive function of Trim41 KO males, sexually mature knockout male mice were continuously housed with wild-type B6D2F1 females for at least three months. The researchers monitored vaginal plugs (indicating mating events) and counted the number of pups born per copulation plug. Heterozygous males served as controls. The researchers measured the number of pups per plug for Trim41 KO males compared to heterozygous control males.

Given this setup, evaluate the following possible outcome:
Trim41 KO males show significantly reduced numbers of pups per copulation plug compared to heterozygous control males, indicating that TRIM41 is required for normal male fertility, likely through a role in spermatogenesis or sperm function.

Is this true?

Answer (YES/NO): YES